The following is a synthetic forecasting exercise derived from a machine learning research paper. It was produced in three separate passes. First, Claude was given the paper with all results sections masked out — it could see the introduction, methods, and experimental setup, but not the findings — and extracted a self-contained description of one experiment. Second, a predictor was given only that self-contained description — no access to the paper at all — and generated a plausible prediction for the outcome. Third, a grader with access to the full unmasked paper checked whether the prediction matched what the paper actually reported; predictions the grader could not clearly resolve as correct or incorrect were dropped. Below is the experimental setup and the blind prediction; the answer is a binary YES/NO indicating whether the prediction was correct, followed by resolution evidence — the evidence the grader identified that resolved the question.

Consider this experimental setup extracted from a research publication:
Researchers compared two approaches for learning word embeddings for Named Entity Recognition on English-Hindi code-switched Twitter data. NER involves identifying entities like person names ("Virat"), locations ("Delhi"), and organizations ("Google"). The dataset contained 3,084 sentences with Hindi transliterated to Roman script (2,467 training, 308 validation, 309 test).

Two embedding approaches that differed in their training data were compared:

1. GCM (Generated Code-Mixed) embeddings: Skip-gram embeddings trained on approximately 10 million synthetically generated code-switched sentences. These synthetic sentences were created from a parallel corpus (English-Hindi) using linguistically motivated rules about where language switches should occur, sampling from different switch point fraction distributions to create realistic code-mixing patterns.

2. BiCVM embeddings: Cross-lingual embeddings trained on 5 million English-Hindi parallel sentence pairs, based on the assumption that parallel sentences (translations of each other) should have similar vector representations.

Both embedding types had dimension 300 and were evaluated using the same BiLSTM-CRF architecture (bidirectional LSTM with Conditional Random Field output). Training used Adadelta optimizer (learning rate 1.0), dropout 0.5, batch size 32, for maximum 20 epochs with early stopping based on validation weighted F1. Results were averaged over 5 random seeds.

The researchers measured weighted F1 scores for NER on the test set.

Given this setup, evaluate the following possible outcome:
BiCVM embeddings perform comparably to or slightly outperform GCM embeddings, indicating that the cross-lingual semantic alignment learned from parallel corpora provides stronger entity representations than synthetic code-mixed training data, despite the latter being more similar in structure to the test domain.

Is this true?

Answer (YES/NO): NO